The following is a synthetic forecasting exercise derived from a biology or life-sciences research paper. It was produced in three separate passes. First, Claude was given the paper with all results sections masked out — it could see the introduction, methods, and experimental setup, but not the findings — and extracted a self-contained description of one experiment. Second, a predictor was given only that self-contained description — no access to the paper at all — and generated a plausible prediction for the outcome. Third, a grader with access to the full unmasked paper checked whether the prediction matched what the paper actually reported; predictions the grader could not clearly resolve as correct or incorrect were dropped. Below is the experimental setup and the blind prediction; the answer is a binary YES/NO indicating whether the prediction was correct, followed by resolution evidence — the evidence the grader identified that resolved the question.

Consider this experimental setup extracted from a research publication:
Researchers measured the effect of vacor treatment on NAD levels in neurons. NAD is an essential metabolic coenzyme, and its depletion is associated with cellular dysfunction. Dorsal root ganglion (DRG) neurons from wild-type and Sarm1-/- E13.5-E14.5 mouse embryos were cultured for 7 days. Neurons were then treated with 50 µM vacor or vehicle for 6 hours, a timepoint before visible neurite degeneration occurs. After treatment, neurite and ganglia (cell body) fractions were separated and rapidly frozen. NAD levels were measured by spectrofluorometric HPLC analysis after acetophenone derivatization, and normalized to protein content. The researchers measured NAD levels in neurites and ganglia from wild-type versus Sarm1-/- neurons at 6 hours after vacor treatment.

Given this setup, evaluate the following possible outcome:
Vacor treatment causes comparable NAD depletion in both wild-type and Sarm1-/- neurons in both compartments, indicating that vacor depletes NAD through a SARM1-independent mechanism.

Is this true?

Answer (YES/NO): NO